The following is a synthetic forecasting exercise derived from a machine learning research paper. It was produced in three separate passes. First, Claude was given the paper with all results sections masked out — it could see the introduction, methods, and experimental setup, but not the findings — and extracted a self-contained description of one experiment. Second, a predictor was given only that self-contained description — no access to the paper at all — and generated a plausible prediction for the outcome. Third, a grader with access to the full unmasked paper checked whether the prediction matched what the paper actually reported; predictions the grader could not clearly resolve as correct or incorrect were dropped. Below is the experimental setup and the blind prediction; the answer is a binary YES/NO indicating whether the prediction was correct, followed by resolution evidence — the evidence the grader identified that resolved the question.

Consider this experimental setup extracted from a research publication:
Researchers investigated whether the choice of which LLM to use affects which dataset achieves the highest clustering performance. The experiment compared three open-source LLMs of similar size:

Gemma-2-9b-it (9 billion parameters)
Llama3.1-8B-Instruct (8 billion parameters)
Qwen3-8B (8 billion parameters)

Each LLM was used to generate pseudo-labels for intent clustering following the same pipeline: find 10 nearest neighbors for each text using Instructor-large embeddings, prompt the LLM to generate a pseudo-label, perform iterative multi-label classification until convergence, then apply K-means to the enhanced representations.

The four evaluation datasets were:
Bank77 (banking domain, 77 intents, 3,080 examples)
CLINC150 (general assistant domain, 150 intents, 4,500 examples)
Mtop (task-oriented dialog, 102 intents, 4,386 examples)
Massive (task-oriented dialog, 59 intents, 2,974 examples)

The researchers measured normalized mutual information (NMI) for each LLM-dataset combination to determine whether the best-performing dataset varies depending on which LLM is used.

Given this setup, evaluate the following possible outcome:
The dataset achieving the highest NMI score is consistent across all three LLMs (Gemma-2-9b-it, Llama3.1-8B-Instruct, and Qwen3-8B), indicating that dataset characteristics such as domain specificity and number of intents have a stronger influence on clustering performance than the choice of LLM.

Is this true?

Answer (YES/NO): YES